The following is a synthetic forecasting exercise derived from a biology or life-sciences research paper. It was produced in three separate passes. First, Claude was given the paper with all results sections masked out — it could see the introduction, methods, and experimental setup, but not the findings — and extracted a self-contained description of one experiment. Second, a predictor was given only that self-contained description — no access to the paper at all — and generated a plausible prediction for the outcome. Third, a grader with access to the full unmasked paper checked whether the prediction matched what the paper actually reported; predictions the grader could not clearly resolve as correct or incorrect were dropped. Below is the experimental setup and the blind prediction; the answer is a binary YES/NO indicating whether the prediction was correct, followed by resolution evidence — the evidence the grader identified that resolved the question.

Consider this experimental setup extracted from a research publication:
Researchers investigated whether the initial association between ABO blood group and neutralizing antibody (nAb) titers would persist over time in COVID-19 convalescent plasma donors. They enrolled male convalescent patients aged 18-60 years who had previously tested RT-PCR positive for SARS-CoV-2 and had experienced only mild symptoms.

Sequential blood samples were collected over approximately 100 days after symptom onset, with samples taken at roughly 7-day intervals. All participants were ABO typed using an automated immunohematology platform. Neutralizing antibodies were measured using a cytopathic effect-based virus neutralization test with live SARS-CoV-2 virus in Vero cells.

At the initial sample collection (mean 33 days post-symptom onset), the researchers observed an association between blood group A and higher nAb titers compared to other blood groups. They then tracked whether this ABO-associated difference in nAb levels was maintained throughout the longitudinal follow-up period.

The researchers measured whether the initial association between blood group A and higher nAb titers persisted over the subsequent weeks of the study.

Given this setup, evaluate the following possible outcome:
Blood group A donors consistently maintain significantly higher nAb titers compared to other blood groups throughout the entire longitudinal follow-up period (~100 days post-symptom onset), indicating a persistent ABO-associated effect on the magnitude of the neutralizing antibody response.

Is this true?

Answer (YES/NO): NO